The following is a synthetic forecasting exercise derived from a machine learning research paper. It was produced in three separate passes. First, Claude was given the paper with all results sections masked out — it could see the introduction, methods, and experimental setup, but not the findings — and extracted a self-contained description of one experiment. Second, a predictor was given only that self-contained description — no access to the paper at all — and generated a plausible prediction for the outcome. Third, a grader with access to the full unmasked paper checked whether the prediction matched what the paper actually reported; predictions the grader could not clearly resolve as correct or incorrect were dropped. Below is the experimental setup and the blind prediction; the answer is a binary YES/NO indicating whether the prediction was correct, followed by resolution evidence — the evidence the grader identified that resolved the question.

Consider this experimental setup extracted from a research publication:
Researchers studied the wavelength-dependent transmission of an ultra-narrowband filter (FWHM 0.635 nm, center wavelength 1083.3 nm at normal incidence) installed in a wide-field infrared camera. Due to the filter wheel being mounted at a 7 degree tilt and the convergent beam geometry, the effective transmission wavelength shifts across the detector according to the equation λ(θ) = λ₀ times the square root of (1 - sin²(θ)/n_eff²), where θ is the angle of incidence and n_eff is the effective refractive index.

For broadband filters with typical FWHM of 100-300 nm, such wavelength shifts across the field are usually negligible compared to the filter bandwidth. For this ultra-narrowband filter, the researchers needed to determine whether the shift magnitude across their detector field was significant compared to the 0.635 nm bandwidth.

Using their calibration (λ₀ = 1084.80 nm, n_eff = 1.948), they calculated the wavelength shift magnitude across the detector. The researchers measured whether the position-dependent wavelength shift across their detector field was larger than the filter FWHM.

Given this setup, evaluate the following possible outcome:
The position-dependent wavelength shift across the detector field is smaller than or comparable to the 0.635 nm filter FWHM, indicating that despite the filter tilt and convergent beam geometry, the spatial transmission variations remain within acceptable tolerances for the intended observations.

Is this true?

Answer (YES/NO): NO